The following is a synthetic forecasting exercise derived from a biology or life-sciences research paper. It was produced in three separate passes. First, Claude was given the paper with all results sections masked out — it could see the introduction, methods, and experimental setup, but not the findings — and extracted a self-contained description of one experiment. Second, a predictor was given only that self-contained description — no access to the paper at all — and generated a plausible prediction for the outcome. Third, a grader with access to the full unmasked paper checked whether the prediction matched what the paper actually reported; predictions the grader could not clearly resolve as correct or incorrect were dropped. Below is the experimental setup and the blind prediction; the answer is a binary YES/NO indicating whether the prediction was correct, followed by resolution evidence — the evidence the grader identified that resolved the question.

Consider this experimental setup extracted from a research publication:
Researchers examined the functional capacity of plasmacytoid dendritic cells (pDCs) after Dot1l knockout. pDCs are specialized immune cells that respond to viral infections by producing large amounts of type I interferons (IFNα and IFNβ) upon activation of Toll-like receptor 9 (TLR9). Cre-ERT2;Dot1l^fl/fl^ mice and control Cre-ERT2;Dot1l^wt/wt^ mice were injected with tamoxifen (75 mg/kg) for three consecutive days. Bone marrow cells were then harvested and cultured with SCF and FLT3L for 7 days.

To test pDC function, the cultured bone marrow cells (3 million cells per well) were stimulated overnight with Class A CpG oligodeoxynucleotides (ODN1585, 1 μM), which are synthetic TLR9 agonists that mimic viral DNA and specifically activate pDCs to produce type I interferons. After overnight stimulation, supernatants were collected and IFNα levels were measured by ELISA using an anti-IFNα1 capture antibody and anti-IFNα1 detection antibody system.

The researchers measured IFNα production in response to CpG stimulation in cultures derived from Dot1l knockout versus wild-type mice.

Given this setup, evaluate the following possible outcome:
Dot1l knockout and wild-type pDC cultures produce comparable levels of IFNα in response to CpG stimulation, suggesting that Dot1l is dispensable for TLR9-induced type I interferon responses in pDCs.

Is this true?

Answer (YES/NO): NO